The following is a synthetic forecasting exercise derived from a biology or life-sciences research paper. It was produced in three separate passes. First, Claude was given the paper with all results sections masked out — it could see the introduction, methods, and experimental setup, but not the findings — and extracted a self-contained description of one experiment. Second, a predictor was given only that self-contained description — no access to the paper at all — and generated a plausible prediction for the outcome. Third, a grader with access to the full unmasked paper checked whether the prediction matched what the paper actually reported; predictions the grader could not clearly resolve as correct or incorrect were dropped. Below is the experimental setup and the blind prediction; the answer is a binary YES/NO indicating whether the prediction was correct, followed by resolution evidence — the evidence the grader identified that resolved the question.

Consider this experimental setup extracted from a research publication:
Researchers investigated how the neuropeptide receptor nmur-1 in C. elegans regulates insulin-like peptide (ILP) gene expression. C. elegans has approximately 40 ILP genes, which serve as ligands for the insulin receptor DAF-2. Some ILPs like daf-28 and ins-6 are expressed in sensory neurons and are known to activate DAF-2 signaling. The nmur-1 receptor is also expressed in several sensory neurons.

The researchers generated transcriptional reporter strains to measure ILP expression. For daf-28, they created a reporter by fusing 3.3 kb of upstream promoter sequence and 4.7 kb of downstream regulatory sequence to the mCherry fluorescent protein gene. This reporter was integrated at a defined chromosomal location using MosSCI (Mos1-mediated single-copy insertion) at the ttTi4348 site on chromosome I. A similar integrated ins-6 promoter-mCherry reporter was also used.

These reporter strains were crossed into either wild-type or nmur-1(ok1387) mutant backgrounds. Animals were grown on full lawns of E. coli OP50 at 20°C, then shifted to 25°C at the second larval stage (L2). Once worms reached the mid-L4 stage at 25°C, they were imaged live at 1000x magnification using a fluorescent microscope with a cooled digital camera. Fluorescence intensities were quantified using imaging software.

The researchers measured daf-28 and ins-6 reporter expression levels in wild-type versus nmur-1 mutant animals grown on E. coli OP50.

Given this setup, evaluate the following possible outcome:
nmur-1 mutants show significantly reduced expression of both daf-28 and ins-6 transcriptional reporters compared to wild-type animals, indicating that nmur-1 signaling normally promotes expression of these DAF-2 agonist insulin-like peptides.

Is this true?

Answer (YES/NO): NO